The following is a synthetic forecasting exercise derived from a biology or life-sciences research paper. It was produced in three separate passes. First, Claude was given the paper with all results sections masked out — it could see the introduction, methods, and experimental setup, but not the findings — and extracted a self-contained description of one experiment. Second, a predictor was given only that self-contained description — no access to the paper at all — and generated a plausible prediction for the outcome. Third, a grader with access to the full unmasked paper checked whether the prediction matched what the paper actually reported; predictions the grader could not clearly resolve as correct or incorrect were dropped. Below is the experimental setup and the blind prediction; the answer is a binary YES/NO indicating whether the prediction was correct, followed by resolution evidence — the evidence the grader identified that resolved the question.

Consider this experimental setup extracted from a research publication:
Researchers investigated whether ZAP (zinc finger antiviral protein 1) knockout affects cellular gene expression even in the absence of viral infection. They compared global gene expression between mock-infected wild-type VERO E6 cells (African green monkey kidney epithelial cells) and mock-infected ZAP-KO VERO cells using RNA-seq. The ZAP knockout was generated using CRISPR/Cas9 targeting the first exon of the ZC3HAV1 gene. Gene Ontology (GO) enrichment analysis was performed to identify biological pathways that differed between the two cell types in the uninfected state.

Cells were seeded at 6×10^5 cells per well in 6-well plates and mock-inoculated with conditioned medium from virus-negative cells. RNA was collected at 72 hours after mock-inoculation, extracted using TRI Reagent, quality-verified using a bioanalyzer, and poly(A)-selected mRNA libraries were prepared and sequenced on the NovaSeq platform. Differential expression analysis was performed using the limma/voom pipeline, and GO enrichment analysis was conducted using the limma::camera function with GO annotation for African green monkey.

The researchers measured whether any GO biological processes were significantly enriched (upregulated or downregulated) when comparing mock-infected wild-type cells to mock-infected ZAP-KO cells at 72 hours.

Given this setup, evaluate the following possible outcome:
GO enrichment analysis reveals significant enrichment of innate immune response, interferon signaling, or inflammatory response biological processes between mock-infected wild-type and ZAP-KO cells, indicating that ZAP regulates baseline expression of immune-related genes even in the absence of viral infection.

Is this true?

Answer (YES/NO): NO